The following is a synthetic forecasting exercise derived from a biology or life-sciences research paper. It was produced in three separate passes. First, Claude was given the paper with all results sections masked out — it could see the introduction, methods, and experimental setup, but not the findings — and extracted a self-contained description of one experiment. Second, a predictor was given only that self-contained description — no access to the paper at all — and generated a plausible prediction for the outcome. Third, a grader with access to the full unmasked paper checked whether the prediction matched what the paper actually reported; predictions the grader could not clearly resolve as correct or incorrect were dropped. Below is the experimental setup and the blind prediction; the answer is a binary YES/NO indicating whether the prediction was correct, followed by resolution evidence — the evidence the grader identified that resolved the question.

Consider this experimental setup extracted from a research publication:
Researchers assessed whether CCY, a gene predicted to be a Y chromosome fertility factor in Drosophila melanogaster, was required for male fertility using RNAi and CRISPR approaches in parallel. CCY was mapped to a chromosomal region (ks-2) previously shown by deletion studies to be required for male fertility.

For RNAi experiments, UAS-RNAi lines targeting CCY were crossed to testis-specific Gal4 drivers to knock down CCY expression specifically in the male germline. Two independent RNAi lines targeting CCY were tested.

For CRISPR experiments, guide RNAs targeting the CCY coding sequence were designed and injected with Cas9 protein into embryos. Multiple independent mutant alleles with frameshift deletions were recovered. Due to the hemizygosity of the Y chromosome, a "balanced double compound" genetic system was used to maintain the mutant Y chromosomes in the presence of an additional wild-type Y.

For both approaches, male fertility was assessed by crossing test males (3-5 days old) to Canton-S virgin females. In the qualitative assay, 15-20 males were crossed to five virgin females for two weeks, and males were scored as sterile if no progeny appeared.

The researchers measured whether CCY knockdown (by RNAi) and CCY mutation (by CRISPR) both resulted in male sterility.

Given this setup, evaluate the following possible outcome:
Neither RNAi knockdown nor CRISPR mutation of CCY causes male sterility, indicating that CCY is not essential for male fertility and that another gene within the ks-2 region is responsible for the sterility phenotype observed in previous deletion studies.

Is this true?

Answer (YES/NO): NO